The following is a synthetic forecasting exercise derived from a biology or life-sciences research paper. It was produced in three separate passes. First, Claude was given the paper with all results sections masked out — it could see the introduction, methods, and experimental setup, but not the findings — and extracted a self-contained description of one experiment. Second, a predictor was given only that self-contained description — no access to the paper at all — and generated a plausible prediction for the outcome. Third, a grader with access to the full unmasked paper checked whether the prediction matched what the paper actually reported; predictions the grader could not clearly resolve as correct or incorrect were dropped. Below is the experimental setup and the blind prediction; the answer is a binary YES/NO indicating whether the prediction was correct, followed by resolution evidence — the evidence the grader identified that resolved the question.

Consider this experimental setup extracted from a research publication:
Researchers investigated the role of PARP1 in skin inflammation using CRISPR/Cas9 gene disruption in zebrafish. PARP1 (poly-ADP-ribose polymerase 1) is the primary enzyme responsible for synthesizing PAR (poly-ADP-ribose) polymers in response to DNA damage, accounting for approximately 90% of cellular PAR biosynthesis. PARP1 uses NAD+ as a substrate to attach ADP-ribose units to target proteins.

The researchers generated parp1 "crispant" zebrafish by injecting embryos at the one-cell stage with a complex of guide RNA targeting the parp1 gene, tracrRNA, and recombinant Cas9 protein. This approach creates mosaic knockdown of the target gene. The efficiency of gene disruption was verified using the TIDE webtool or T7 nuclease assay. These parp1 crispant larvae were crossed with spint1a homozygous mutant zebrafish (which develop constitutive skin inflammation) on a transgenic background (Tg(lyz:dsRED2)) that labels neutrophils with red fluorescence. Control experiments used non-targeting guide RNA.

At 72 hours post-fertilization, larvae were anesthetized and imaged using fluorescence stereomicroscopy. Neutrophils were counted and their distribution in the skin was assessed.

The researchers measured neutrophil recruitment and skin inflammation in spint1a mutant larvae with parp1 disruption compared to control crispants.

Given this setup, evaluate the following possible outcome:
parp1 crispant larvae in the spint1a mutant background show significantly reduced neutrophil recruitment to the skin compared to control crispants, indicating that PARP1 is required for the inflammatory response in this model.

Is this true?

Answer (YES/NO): YES